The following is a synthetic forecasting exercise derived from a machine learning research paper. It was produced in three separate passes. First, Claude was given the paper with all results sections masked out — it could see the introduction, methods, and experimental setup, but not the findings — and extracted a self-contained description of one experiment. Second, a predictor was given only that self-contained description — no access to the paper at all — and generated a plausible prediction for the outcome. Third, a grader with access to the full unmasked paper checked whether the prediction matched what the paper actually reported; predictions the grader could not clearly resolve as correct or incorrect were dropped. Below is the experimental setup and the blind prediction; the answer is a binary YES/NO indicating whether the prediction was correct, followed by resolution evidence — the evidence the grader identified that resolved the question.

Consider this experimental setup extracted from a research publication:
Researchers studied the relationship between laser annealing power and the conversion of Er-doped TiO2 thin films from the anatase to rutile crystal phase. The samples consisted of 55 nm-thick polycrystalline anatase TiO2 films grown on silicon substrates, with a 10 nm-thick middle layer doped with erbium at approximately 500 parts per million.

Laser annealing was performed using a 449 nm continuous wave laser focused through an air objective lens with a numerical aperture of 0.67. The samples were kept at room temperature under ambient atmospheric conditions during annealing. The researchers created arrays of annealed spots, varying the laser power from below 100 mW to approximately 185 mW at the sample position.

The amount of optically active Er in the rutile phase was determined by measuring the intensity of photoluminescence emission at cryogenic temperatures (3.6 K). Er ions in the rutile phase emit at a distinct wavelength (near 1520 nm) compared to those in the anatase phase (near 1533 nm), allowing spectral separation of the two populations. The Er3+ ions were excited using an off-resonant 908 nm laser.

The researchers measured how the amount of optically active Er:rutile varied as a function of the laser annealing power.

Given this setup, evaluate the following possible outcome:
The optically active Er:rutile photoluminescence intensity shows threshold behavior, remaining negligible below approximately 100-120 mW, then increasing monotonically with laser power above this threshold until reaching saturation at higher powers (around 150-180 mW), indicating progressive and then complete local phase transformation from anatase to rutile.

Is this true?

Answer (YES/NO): NO